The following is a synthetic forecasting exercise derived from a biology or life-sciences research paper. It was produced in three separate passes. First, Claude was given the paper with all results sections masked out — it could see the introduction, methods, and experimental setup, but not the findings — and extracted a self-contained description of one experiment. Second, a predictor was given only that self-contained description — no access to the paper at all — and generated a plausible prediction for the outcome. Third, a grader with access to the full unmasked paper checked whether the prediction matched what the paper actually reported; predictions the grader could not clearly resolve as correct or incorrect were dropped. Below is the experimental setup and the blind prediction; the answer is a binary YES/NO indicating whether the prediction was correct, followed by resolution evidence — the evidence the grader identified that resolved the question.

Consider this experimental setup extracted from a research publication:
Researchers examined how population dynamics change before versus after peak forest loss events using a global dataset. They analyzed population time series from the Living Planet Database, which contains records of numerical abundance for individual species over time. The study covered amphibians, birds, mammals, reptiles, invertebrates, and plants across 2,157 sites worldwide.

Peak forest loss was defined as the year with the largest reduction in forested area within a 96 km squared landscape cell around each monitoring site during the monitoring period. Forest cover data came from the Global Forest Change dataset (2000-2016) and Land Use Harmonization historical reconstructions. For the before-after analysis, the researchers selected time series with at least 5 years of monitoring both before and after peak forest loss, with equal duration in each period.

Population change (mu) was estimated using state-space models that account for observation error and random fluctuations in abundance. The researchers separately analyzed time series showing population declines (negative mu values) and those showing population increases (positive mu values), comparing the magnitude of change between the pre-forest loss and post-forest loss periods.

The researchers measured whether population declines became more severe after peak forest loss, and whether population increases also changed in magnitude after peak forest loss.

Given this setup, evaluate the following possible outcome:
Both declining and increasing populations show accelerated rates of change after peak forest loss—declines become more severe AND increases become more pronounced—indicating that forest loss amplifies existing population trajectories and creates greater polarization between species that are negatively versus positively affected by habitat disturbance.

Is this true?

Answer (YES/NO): YES